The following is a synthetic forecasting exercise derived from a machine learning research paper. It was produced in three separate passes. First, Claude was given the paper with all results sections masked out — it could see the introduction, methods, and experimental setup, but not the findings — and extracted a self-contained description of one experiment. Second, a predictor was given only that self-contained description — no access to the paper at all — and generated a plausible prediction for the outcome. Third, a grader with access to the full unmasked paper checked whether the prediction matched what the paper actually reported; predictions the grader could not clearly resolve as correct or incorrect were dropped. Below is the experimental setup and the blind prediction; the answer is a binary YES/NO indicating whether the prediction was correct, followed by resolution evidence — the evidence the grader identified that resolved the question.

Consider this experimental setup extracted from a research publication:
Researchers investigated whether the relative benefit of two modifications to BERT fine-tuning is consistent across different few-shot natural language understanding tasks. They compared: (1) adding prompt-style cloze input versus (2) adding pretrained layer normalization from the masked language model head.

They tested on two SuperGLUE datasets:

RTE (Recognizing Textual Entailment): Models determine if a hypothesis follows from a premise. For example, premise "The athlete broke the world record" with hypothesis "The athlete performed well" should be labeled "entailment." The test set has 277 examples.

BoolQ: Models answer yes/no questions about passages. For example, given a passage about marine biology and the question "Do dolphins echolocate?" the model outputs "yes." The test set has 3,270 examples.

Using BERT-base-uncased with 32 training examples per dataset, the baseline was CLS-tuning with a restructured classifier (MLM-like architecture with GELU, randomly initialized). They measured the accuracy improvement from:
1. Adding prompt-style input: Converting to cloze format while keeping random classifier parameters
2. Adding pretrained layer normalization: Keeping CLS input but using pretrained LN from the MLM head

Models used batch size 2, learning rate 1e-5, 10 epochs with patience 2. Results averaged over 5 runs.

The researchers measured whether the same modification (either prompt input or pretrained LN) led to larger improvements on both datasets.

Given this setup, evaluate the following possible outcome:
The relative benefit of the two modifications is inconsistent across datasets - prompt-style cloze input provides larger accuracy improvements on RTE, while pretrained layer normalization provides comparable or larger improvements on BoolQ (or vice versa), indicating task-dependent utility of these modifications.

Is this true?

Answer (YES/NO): YES